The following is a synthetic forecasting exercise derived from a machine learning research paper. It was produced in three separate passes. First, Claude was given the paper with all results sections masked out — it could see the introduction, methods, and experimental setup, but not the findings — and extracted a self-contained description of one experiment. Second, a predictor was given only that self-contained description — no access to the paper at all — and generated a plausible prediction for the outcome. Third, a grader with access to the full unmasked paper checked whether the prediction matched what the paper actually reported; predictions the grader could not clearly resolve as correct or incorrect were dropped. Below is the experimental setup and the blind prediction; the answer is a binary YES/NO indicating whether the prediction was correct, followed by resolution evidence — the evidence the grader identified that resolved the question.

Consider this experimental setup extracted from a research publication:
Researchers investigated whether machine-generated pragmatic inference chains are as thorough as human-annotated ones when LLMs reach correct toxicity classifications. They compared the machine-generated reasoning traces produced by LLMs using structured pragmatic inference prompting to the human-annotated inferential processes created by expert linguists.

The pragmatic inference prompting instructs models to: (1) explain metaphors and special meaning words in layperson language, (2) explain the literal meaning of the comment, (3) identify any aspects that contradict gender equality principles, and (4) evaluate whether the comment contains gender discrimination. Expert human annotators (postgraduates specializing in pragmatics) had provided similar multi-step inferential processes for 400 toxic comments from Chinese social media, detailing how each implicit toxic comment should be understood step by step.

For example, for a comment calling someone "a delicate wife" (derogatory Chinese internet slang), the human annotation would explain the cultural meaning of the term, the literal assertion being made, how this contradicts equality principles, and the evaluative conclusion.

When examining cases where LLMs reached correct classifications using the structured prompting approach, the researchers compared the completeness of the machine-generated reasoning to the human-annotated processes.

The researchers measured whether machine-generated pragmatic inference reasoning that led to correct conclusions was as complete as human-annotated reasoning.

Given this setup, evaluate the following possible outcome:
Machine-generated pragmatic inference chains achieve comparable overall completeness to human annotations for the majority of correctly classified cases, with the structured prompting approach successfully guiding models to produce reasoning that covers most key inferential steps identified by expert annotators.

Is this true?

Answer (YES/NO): NO